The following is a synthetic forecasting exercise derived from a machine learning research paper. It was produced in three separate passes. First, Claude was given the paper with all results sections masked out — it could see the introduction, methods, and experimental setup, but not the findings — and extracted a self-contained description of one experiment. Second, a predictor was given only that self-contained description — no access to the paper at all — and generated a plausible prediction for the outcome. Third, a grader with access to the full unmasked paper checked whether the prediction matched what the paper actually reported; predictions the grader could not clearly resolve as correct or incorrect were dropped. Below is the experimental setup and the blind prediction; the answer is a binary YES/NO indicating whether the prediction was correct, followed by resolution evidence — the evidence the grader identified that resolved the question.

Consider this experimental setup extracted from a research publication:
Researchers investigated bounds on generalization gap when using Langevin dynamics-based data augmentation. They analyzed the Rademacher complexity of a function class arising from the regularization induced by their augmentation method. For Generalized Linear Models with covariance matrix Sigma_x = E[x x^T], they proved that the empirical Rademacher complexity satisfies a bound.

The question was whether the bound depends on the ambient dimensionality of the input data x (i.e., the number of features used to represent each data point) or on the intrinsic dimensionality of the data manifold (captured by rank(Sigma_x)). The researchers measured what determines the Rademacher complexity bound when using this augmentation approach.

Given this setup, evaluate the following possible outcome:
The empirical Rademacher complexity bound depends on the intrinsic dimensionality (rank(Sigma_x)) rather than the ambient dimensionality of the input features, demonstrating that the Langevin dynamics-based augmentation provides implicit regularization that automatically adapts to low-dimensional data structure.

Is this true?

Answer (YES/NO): YES